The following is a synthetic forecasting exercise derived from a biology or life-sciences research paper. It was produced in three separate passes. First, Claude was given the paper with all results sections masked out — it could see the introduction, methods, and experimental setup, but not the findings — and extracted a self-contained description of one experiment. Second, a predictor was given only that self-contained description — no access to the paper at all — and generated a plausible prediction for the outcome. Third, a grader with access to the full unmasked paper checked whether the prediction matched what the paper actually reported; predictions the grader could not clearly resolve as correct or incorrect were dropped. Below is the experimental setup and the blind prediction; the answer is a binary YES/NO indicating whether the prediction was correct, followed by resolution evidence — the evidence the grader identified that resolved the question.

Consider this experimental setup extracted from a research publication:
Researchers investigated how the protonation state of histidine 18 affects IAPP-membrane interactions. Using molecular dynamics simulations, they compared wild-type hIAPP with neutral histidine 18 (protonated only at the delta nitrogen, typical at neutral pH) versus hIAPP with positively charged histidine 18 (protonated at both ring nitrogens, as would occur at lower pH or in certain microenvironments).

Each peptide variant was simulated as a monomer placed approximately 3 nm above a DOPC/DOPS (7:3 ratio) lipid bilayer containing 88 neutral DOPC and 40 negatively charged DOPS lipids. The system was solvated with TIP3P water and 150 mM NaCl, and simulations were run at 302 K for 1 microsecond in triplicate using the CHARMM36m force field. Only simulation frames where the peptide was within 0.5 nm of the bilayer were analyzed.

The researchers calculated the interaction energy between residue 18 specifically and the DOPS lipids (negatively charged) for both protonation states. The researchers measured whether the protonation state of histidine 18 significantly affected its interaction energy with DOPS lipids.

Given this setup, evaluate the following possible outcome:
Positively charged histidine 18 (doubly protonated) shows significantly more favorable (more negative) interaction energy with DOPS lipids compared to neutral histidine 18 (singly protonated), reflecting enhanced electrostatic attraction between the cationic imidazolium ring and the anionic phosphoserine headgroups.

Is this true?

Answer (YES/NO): NO